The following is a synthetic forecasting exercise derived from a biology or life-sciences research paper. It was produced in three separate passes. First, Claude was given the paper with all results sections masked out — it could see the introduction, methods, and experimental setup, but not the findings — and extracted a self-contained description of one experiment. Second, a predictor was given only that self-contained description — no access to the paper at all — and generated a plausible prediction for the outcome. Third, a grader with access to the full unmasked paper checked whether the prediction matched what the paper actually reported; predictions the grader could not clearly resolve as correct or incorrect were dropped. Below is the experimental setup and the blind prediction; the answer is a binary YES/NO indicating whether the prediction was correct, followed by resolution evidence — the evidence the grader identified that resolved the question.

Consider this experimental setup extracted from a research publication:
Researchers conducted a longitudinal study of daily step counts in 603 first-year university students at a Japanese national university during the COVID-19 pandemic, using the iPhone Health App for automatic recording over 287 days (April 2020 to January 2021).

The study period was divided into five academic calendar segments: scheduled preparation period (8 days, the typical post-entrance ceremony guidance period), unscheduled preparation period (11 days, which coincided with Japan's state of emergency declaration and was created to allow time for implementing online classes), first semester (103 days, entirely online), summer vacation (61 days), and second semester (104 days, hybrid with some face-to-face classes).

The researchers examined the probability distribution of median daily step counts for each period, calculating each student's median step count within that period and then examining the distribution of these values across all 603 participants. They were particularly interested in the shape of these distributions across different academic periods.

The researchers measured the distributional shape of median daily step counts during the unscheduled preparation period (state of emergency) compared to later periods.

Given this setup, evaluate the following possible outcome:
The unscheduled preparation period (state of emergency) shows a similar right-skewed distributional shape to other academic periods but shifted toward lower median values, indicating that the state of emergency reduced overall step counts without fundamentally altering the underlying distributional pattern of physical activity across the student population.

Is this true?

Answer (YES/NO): NO